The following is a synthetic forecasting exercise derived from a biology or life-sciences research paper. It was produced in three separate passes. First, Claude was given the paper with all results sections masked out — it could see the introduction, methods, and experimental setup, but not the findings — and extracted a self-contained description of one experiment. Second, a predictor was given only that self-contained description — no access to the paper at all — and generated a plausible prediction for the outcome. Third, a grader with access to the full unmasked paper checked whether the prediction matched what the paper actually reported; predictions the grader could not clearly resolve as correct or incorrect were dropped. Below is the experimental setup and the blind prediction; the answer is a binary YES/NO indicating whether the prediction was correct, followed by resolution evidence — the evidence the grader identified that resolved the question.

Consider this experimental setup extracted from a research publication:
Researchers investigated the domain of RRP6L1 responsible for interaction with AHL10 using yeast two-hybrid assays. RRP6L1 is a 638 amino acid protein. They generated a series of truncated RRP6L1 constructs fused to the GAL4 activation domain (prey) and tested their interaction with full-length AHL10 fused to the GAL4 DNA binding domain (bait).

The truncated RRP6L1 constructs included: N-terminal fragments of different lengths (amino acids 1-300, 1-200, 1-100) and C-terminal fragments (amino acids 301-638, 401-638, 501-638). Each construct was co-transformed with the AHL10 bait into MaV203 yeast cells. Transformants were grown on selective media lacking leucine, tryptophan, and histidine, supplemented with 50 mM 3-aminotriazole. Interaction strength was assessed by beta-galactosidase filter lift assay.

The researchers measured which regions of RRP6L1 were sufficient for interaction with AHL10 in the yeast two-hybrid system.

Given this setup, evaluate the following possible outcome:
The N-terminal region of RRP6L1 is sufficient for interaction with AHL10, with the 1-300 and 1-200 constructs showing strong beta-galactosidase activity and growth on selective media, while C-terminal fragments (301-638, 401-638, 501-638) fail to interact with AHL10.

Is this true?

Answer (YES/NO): NO